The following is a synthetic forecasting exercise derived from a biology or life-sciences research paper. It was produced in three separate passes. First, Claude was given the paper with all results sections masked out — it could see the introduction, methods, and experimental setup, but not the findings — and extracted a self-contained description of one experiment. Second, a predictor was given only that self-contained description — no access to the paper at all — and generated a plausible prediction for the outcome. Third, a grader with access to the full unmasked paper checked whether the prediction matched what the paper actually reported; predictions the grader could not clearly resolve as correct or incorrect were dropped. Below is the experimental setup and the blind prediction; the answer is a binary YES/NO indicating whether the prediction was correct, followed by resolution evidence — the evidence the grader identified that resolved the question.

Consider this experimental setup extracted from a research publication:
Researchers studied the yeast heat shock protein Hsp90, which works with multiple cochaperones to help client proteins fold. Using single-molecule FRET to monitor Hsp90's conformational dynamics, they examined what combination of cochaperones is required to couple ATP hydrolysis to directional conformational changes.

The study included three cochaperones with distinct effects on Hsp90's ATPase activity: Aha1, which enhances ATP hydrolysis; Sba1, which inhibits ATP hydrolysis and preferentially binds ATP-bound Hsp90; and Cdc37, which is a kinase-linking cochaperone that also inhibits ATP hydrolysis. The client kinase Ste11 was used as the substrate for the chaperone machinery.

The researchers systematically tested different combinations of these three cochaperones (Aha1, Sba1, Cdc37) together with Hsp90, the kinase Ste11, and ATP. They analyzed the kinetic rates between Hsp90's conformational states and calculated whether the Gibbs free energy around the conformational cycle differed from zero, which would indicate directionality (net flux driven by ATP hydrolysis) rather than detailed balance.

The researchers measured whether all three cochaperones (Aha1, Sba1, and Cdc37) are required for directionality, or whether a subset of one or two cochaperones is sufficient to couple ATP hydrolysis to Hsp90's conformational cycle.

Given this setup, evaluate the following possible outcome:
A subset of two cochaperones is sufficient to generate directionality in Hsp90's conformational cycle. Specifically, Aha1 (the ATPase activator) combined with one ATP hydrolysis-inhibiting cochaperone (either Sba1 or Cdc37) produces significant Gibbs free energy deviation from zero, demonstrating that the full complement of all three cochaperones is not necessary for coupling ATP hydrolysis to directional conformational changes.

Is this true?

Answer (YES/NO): NO